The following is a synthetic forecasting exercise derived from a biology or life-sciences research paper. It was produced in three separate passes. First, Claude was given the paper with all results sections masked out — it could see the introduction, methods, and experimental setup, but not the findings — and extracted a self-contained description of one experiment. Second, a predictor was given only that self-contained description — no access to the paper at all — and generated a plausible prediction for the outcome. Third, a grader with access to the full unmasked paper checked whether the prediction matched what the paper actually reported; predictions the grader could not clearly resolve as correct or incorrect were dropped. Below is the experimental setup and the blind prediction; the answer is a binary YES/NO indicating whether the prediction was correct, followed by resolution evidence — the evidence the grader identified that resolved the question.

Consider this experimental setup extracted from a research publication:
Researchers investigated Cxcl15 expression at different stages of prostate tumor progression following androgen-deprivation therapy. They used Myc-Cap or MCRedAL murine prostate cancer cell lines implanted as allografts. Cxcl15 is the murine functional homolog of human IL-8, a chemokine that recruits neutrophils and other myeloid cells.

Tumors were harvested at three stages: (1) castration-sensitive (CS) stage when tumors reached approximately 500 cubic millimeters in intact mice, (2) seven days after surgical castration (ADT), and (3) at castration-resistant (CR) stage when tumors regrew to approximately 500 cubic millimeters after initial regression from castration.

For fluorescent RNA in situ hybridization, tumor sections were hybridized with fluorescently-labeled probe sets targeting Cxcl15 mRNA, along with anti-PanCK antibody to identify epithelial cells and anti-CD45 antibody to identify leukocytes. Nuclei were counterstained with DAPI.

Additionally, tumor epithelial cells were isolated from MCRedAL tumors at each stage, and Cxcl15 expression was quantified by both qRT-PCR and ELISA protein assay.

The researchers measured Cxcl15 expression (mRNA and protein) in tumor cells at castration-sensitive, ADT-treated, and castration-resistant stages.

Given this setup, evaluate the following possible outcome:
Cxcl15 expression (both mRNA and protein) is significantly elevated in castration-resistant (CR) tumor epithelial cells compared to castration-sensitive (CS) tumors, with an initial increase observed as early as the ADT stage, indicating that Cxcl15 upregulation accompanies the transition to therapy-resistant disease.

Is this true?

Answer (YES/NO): YES